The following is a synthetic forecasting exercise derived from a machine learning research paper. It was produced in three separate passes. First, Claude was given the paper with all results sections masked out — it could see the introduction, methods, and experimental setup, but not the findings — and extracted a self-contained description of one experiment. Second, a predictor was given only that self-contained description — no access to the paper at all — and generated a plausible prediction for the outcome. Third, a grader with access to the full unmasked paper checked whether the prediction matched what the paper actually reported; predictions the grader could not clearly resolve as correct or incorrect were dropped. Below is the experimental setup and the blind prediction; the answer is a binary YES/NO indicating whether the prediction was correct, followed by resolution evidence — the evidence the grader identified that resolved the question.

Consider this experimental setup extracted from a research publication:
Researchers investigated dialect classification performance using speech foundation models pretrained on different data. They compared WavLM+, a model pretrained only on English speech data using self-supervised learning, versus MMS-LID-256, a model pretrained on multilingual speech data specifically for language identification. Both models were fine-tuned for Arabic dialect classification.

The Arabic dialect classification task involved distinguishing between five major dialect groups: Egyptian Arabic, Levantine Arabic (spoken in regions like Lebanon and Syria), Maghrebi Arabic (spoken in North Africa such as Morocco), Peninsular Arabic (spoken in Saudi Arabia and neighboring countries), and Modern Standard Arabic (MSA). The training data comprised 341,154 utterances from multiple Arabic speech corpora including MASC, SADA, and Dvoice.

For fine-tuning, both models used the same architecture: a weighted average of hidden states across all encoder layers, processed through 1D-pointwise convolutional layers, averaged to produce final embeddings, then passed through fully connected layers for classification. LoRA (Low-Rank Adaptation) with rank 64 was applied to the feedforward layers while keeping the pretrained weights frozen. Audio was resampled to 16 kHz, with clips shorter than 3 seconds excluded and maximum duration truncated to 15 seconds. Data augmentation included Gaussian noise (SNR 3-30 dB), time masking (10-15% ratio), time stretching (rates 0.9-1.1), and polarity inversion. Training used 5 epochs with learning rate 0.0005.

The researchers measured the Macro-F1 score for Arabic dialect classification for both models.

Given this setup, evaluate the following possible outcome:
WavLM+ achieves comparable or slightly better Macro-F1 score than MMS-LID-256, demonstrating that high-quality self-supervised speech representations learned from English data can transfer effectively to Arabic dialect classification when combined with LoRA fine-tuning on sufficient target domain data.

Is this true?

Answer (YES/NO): NO